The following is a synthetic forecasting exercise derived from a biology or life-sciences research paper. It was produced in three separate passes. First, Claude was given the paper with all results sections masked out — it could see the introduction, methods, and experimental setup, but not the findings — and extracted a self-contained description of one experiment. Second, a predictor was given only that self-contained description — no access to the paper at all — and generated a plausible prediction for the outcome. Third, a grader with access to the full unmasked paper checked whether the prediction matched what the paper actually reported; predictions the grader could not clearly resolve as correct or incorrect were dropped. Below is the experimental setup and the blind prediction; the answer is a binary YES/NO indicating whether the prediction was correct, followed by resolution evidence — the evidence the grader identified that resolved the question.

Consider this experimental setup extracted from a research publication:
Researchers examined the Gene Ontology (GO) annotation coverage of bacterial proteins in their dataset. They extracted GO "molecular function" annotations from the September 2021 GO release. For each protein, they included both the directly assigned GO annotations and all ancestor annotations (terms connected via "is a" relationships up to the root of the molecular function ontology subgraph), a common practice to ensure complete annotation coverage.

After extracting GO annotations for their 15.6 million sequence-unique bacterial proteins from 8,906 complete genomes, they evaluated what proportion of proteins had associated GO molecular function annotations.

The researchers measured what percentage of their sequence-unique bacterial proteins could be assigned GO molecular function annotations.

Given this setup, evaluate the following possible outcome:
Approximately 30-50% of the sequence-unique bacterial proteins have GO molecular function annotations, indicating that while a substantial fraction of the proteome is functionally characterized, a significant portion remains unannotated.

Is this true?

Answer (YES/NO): YES